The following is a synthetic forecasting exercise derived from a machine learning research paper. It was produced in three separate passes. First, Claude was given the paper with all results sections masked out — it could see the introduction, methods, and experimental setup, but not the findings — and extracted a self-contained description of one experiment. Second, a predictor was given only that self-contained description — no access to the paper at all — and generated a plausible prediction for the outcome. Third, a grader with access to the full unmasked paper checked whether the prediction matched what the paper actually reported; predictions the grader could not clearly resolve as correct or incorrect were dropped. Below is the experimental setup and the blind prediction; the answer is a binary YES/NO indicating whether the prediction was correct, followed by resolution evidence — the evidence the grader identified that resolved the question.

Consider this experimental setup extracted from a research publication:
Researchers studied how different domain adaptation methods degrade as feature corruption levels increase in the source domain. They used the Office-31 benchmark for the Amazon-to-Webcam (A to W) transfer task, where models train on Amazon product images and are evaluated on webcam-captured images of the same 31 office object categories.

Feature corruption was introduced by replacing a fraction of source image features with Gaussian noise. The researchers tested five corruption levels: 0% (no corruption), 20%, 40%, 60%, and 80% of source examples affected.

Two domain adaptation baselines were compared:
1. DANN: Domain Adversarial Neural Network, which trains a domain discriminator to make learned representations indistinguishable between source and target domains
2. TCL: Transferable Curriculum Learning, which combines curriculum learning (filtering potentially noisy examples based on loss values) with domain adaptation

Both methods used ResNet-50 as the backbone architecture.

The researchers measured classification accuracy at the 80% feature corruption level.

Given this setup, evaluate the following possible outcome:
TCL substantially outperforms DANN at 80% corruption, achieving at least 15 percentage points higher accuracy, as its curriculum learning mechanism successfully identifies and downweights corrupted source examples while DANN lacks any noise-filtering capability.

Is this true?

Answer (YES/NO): NO